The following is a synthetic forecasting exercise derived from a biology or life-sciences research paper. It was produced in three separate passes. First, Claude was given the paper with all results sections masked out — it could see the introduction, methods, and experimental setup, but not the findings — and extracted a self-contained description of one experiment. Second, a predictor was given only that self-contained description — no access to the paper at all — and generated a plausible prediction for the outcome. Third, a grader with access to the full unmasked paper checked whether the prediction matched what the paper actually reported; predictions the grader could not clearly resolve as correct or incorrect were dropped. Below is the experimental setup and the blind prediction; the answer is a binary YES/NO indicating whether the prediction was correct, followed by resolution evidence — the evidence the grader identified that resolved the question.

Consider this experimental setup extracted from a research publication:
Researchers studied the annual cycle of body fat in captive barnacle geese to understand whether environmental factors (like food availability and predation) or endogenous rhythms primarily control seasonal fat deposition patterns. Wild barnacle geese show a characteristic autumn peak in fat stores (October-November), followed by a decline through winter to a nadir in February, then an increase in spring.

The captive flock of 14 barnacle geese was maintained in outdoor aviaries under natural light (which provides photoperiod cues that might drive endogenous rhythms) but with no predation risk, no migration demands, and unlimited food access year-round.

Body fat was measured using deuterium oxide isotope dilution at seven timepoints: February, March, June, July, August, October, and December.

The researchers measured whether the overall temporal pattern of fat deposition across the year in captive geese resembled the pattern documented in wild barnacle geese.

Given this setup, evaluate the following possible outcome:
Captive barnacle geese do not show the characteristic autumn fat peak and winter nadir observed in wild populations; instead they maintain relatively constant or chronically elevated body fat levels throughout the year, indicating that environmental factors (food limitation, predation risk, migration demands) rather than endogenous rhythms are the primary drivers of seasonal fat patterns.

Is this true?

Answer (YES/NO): NO